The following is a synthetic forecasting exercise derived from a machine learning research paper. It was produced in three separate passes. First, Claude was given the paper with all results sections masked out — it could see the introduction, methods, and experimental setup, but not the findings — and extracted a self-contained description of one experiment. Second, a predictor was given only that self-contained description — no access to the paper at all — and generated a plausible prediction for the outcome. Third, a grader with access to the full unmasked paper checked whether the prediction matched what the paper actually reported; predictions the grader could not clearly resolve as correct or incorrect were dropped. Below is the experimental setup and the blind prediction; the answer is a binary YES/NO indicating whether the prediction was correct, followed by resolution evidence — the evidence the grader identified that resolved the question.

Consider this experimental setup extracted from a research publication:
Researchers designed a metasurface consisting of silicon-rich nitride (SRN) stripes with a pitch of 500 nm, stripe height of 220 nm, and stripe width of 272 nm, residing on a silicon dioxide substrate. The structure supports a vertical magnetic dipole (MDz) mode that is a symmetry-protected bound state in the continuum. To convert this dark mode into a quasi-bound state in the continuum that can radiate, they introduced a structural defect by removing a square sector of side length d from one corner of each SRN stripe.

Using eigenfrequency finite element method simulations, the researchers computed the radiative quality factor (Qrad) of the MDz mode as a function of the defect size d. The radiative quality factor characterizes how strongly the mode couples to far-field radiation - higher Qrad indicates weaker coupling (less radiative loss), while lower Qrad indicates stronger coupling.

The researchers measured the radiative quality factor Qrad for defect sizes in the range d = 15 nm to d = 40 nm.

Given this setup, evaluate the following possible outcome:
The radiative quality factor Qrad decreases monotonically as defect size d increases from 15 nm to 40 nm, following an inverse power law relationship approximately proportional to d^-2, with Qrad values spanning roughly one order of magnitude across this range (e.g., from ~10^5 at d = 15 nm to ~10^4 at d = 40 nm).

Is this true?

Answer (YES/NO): NO